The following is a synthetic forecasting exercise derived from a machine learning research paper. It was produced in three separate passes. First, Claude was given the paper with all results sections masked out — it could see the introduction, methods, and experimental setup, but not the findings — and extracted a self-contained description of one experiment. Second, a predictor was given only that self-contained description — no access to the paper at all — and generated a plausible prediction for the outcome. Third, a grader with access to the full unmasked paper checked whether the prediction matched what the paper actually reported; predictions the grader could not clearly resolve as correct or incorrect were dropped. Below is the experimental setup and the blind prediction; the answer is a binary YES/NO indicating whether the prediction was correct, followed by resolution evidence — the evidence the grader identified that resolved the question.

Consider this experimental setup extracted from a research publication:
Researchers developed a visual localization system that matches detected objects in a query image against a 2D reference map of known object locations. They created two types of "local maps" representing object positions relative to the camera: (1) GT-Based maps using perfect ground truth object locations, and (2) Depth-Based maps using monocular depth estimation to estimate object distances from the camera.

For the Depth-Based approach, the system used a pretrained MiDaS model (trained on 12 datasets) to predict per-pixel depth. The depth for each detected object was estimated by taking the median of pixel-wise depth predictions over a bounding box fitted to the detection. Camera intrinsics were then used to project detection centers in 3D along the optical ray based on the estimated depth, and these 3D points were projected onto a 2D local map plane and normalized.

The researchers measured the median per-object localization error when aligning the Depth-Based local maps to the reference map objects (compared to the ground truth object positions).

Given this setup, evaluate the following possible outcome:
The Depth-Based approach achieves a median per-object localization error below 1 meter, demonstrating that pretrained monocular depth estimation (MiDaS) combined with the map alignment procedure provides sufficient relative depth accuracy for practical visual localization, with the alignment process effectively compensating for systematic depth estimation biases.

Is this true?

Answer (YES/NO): NO